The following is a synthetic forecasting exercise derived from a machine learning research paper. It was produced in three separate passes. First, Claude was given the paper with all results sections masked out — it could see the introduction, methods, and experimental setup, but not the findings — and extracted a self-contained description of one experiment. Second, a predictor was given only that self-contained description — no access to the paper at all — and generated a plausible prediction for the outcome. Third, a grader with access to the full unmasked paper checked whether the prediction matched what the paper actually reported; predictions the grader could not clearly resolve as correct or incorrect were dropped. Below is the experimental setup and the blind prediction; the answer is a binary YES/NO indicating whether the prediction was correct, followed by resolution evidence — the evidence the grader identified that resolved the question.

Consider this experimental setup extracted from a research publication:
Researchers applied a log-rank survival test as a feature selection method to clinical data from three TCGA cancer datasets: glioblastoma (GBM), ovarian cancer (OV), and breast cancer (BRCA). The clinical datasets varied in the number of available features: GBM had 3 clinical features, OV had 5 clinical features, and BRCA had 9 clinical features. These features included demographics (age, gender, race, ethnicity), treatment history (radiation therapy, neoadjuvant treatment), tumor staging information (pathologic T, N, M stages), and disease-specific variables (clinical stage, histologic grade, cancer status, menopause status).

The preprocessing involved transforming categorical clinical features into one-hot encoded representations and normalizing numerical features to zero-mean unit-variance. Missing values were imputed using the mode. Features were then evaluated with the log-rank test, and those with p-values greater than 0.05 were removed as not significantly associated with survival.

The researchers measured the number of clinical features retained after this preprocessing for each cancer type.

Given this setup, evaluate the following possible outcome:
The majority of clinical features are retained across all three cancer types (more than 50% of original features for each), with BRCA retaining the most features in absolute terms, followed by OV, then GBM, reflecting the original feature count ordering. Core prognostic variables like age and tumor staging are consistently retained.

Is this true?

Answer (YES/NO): NO